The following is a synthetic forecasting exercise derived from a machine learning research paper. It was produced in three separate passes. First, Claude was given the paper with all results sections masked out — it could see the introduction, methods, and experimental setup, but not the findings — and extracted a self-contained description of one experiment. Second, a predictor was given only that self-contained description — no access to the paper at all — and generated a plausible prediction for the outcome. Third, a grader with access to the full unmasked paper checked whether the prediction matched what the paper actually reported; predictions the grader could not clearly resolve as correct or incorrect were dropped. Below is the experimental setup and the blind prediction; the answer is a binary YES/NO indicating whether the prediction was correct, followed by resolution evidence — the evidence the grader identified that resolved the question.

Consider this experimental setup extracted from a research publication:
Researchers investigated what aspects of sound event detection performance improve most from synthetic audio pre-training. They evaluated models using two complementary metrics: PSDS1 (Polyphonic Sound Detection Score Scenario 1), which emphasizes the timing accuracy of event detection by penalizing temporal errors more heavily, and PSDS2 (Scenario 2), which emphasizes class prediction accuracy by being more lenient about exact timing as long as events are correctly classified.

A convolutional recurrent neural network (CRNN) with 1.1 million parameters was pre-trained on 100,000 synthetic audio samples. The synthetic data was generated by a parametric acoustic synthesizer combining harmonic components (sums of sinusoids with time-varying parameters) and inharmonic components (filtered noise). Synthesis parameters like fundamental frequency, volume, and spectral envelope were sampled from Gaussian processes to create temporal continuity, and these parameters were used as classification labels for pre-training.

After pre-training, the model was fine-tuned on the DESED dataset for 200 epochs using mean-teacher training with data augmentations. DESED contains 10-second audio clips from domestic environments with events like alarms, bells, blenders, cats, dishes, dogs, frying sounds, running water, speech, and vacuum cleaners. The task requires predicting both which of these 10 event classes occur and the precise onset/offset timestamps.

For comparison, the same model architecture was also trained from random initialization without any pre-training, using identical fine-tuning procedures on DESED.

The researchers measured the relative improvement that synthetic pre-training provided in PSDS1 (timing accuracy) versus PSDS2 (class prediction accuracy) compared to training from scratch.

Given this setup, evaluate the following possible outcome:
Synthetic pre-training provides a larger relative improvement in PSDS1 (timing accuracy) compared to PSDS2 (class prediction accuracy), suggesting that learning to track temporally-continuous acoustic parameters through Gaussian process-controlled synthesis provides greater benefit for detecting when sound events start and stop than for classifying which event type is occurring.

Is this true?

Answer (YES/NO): YES